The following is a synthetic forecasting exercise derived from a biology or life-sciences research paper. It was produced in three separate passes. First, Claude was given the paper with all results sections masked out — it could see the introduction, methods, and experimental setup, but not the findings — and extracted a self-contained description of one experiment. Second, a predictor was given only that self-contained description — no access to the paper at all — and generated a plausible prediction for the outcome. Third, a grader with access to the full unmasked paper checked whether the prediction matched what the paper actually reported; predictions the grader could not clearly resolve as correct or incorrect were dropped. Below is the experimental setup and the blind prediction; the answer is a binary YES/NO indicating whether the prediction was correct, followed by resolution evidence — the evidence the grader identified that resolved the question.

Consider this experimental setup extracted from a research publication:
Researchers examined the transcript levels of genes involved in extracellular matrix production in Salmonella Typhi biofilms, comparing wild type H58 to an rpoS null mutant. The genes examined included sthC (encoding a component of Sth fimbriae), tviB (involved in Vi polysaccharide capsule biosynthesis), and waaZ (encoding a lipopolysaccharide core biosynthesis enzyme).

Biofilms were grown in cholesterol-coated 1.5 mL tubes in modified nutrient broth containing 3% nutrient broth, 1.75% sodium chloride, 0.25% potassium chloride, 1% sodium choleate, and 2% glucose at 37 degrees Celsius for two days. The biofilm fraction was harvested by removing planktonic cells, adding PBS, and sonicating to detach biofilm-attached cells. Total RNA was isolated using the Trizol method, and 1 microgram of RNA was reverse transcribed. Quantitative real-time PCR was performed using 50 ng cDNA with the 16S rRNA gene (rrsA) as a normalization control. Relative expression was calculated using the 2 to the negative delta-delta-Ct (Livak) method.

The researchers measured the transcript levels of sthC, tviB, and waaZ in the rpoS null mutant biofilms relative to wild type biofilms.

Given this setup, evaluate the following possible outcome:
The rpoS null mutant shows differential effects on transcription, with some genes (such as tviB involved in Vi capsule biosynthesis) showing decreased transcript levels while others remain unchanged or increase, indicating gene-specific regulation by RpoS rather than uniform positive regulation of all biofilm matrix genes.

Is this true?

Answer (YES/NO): NO